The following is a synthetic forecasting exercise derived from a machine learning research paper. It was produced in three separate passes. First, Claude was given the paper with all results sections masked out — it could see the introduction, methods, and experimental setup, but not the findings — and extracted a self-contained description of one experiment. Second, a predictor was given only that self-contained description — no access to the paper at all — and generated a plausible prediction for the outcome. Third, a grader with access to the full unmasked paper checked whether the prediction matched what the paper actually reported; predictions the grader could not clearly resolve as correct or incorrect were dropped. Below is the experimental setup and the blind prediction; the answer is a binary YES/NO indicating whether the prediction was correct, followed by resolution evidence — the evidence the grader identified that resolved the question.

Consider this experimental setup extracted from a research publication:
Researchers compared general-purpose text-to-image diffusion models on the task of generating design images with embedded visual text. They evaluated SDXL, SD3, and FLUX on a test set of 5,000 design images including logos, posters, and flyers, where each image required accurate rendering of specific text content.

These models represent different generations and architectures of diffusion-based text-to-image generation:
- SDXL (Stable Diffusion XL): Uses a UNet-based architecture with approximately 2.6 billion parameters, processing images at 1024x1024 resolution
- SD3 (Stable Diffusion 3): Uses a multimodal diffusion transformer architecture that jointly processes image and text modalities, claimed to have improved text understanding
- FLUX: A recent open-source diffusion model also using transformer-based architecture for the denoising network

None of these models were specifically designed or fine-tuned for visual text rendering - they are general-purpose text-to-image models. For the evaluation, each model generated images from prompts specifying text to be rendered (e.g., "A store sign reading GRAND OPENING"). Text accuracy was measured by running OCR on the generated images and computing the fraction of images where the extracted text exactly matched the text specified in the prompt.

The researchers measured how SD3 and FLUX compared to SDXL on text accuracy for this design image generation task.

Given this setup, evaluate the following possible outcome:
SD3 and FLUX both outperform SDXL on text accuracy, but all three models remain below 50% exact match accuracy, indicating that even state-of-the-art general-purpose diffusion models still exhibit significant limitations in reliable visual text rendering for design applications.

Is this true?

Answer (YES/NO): YES